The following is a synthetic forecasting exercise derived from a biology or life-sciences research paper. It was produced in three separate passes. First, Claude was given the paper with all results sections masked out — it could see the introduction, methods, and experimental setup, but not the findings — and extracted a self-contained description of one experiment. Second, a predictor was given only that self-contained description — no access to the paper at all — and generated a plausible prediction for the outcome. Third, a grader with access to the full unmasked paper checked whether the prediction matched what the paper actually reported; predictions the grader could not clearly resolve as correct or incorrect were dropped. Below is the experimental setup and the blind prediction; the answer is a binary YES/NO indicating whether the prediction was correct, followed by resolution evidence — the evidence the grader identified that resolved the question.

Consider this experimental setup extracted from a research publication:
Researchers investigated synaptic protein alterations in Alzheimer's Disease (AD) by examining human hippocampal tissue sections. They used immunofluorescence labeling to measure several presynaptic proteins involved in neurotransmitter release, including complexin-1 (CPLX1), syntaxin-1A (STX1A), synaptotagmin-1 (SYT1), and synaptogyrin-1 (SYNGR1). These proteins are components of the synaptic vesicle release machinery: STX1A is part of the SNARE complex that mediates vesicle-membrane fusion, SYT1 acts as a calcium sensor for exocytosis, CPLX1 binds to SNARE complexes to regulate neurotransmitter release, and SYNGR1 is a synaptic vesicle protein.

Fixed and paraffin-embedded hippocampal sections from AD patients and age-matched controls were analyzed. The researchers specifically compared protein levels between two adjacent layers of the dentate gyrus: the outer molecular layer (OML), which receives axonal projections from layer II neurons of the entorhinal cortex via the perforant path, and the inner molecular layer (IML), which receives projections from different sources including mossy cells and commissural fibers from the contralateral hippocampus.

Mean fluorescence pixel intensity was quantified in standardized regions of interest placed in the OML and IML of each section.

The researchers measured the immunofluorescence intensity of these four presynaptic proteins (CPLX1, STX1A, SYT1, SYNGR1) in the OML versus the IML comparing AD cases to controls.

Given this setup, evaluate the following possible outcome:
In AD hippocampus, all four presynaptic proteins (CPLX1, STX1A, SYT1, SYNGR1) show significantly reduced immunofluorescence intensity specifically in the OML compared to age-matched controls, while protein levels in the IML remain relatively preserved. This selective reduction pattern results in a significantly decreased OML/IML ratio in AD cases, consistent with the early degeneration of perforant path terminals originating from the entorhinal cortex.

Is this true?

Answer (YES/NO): YES